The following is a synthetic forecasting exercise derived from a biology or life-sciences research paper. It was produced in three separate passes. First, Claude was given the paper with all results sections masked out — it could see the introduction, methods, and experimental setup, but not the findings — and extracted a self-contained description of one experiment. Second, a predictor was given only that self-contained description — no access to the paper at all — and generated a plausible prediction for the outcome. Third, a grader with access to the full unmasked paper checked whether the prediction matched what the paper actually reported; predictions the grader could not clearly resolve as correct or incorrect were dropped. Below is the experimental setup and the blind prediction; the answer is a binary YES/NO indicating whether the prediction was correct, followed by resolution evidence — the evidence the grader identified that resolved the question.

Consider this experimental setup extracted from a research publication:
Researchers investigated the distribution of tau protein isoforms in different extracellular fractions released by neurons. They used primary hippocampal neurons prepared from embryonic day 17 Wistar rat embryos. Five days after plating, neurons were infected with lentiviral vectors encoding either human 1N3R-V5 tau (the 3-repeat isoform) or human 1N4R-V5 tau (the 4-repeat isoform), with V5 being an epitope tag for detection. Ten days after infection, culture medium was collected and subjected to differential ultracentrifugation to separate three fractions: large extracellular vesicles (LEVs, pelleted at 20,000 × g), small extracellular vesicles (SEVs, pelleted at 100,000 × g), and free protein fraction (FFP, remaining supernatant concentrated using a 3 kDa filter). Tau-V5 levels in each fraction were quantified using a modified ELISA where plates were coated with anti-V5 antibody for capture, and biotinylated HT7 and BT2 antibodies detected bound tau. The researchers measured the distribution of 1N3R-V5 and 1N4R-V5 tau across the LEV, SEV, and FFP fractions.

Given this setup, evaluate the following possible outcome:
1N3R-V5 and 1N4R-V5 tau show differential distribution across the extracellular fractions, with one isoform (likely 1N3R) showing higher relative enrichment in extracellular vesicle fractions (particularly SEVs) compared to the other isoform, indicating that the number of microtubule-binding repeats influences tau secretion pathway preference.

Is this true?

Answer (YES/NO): NO